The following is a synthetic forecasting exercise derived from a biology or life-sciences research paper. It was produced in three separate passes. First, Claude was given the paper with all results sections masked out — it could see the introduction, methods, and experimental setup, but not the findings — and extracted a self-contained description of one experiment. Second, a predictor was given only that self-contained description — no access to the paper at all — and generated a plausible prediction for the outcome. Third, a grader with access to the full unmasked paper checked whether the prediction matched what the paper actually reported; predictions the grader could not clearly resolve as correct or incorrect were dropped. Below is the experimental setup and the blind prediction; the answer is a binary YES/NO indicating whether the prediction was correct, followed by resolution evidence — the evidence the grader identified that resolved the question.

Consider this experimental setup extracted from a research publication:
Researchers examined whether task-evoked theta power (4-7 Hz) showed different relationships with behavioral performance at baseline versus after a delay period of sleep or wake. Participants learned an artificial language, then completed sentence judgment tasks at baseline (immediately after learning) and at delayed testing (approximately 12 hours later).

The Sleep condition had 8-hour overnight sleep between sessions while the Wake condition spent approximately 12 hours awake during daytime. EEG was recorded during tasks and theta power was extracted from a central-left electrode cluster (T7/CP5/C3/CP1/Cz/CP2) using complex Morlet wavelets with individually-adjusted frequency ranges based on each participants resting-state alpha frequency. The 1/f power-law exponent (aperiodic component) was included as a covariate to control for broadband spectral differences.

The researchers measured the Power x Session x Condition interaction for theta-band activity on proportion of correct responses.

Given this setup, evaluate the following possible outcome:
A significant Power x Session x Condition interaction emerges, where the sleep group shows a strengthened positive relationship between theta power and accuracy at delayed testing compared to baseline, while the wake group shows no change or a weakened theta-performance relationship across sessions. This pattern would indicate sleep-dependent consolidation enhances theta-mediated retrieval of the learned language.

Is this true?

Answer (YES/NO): YES